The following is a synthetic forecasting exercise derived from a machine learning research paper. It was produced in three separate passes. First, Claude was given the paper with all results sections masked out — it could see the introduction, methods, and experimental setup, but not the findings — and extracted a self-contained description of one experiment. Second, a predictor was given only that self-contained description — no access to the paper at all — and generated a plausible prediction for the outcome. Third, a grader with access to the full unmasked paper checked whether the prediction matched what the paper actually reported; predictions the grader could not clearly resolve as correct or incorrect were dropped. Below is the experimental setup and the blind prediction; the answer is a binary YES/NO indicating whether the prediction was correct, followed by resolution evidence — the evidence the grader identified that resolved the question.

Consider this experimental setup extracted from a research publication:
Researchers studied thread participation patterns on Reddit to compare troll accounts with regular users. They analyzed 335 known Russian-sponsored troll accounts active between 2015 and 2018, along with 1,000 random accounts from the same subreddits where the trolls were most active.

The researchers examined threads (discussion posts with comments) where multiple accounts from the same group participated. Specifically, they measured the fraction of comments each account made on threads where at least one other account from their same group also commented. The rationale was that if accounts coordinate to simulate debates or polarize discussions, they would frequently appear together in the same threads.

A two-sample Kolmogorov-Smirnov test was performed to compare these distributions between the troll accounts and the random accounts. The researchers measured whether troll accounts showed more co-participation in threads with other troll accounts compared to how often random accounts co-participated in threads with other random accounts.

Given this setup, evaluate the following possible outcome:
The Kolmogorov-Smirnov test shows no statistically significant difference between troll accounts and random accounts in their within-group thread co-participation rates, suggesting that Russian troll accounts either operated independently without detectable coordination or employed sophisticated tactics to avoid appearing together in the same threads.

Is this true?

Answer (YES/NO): NO